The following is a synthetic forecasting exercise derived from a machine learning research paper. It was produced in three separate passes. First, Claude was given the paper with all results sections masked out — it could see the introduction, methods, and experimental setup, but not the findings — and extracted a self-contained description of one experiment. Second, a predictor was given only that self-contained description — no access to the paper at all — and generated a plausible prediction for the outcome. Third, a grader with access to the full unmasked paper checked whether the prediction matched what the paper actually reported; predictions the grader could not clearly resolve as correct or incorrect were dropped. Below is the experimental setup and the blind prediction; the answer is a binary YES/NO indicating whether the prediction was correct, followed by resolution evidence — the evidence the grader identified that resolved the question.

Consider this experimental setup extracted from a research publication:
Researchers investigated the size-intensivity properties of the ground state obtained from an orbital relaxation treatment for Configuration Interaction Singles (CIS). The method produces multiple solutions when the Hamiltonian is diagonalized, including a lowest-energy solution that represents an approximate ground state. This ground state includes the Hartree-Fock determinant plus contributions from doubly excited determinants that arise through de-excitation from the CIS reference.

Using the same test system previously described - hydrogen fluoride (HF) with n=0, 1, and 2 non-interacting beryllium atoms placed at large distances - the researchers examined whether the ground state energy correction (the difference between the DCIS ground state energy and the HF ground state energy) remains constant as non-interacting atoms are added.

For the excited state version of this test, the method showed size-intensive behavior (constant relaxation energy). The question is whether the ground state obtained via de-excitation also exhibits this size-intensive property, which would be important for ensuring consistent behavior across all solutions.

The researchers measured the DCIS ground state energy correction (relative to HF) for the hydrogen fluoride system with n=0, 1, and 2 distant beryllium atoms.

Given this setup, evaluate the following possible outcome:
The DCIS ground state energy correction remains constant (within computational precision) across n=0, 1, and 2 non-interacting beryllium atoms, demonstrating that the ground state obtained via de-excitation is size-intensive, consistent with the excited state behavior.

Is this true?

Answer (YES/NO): YES